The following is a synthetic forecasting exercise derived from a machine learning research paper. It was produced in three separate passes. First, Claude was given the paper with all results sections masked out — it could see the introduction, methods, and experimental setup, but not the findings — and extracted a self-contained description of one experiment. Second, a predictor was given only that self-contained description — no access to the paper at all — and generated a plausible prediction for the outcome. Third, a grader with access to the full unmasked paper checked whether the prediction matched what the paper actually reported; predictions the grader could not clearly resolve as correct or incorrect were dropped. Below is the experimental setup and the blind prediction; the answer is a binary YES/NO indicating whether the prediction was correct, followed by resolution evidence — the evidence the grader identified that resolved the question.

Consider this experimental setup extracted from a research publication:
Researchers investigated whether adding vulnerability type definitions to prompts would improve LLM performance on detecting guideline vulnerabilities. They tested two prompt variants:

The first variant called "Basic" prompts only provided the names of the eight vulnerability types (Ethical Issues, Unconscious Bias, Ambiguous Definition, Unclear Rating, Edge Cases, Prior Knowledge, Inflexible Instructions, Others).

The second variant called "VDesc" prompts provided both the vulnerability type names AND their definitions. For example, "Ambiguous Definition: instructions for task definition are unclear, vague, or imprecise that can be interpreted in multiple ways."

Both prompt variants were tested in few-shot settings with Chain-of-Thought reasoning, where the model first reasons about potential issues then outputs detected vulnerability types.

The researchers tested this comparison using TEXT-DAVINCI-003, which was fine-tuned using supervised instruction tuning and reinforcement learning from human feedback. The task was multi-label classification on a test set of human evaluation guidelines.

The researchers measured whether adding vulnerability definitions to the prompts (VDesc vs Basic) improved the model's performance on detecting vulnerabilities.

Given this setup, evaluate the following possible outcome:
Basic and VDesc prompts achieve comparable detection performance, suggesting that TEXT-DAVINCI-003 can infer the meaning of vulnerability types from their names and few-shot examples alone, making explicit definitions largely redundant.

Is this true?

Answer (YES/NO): NO